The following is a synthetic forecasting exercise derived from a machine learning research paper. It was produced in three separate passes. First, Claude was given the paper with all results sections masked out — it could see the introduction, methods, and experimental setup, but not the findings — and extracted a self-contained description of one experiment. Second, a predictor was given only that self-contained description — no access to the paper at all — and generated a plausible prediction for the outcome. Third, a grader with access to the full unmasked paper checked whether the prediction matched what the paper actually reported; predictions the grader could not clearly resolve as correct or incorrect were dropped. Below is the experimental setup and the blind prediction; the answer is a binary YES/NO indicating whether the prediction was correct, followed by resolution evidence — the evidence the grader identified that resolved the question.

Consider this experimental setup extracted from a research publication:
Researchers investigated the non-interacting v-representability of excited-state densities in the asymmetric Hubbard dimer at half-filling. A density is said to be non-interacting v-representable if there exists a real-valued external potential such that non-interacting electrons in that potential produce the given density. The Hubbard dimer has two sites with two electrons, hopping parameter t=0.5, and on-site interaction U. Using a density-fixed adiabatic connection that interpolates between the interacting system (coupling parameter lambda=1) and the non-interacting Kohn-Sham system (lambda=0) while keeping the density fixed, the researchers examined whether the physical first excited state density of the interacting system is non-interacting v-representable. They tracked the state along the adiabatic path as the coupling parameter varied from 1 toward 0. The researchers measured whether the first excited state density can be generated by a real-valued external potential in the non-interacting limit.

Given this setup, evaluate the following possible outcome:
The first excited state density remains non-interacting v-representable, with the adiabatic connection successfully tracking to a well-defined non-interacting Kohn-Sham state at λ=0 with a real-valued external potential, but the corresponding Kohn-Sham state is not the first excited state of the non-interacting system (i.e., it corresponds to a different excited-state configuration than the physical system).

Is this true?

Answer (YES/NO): NO